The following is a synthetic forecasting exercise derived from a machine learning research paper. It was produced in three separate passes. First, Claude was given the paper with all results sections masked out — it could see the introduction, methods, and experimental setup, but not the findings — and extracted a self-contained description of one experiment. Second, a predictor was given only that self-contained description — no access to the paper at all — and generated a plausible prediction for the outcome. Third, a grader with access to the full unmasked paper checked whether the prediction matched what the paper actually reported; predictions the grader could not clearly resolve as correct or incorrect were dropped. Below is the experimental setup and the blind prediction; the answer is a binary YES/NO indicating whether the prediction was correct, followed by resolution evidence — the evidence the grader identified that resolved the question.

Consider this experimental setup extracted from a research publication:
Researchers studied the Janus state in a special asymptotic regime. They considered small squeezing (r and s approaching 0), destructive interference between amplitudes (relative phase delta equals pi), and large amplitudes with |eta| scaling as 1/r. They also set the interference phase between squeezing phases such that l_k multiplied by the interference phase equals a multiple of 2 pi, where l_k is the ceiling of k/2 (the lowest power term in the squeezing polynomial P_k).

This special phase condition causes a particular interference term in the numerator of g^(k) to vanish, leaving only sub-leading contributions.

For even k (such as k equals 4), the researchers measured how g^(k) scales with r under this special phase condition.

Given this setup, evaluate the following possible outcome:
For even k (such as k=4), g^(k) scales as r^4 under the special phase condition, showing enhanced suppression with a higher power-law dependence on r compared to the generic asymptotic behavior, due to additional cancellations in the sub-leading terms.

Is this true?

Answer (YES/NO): YES